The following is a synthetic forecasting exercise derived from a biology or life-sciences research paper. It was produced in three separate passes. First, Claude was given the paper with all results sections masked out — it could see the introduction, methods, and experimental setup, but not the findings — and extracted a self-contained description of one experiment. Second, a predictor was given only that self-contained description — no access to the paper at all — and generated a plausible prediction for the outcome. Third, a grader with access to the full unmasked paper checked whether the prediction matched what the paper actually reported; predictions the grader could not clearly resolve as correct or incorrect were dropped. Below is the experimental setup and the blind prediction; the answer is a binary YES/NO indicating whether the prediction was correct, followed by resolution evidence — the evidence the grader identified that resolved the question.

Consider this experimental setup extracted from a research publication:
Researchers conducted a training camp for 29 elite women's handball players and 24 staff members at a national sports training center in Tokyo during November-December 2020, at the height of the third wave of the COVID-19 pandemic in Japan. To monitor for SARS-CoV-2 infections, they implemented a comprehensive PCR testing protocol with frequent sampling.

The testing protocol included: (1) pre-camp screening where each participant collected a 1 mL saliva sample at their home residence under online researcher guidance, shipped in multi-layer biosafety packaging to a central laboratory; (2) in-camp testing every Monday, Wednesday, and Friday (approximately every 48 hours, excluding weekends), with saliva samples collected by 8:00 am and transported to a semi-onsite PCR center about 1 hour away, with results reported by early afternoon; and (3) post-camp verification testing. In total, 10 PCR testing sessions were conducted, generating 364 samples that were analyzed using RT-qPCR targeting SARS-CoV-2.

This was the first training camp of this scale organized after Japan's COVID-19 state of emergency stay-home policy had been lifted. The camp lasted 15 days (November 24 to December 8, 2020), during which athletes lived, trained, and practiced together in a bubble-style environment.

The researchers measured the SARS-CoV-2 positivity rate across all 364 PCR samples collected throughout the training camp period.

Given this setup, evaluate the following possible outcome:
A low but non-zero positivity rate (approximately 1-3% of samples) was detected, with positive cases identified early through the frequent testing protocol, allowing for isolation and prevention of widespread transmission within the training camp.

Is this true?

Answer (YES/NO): NO